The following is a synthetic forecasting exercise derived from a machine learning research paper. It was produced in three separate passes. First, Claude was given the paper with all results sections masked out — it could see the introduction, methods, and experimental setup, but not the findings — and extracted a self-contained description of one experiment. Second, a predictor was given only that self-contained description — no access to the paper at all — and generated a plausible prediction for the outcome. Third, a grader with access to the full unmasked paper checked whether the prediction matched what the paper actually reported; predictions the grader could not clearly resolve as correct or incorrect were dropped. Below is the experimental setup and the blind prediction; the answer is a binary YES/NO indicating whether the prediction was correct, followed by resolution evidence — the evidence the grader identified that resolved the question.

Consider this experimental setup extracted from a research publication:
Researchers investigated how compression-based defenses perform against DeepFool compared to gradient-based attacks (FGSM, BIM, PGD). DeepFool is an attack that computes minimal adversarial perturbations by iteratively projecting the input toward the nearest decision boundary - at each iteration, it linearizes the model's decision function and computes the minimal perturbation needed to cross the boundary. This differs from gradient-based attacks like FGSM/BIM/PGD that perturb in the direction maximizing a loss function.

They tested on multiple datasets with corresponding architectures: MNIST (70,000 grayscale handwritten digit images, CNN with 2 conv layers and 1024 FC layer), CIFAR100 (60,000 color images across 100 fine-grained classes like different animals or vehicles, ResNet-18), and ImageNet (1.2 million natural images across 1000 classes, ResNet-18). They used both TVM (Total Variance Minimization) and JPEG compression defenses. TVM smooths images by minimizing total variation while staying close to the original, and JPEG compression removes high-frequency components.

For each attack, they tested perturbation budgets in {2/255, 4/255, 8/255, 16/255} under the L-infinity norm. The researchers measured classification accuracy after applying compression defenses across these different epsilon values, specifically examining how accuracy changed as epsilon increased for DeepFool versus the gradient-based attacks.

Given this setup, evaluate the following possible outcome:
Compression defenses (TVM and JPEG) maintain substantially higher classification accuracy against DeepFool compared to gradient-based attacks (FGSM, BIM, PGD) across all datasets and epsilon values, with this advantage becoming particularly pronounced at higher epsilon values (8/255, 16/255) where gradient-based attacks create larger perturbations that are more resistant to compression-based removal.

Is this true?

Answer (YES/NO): YES